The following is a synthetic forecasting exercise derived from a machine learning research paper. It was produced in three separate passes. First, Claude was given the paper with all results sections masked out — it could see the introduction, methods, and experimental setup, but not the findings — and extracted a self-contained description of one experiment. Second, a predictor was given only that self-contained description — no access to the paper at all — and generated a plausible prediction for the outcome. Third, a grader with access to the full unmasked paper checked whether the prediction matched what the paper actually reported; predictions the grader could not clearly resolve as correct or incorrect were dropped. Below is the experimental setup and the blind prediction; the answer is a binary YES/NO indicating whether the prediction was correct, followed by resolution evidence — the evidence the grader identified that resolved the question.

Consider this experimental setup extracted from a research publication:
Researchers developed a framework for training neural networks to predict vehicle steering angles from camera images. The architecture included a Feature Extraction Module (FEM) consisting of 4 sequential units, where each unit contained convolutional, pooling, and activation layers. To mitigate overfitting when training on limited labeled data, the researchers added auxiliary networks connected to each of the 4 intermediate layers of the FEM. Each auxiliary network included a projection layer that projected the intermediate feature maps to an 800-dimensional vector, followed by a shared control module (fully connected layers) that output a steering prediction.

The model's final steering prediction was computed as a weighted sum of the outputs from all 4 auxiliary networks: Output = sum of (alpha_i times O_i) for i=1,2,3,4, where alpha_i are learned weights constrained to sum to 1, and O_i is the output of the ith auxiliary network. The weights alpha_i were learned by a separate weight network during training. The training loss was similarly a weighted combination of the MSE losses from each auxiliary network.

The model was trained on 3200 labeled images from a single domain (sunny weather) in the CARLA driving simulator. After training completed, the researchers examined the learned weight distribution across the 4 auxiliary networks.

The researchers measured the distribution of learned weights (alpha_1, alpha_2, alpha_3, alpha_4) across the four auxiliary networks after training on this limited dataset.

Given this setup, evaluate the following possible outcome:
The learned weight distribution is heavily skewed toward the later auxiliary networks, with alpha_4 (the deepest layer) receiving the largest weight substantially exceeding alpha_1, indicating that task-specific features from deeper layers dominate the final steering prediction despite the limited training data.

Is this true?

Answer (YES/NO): NO